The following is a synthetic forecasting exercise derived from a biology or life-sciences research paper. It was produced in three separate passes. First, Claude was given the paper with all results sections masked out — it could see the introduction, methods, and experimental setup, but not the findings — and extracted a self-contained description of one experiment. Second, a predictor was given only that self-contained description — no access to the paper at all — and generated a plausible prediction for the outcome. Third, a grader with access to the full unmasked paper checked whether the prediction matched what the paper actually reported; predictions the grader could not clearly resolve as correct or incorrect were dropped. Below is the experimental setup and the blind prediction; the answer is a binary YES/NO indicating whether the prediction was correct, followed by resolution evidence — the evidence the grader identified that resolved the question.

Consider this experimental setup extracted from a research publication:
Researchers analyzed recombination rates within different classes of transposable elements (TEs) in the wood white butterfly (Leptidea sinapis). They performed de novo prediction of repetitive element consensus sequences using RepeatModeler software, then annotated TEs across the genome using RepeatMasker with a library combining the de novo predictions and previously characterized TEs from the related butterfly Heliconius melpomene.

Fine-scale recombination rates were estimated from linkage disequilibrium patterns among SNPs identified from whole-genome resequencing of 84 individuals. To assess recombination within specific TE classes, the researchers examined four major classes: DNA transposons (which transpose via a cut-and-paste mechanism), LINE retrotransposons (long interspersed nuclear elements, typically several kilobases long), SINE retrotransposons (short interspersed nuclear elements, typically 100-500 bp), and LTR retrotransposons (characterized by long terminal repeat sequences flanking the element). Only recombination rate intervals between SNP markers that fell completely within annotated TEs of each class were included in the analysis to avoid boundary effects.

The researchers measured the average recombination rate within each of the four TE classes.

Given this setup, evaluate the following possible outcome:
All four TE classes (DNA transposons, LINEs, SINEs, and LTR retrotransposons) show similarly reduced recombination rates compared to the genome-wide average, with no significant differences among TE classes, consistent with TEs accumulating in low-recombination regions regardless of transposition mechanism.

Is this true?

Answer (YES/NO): NO